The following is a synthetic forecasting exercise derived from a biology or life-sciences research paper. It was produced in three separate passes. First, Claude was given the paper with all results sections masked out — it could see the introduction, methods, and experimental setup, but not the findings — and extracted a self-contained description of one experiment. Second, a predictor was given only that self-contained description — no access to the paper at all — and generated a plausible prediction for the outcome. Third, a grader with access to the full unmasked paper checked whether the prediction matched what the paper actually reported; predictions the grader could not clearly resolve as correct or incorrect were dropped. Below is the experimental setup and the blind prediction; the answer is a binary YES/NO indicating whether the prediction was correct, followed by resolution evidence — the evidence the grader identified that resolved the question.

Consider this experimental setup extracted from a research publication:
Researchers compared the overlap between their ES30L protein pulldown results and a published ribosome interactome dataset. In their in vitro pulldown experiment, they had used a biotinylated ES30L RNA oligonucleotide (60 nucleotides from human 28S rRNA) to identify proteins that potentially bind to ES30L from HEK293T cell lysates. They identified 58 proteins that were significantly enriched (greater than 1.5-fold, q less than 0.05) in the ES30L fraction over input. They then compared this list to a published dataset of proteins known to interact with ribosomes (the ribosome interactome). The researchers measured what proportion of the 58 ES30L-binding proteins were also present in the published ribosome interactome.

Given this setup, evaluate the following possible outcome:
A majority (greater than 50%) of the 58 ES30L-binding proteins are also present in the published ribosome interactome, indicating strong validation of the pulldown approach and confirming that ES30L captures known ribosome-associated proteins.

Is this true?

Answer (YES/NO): YES